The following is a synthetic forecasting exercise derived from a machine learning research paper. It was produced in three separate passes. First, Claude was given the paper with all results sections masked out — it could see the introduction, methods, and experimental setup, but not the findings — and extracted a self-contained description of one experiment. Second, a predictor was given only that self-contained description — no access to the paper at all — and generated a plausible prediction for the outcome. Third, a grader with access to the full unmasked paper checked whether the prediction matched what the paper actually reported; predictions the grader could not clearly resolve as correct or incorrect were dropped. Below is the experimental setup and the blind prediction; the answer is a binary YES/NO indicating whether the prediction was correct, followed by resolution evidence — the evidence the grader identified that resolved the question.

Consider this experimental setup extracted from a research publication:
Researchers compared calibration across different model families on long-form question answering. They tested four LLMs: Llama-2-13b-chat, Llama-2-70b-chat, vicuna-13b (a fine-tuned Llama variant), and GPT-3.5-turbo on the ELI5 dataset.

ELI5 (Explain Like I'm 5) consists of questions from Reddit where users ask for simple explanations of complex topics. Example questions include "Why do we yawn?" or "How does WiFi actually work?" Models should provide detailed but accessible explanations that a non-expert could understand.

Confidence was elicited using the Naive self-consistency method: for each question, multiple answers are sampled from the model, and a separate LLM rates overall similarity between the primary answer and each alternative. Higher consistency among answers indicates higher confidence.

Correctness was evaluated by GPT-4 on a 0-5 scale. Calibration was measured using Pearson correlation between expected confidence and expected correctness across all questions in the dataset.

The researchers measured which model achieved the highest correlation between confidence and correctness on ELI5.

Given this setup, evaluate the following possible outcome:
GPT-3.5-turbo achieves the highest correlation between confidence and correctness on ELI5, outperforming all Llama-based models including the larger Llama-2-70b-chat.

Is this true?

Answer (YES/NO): NO